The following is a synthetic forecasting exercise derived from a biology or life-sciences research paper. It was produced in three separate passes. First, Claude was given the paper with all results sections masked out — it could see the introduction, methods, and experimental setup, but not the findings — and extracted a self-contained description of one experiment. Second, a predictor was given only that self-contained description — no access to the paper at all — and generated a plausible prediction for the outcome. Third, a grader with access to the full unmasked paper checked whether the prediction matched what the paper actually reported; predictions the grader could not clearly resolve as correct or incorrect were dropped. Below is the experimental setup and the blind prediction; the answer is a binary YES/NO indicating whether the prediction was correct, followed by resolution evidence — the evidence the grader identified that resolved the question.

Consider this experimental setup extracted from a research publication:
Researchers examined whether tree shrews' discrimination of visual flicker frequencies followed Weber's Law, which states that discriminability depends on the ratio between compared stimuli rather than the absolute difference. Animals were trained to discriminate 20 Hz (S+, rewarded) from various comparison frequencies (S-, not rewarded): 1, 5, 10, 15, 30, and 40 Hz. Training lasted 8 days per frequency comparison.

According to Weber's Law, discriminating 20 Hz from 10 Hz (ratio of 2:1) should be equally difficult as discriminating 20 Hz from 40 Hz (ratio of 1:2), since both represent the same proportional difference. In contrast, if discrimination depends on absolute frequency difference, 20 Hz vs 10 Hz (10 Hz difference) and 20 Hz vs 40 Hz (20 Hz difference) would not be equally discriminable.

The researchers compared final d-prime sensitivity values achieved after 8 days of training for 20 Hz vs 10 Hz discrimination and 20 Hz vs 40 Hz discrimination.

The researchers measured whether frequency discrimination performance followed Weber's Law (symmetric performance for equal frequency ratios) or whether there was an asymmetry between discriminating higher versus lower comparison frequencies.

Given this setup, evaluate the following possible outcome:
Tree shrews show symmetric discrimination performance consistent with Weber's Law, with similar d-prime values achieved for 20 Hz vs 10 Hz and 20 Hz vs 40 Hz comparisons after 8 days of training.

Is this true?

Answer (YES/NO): NO